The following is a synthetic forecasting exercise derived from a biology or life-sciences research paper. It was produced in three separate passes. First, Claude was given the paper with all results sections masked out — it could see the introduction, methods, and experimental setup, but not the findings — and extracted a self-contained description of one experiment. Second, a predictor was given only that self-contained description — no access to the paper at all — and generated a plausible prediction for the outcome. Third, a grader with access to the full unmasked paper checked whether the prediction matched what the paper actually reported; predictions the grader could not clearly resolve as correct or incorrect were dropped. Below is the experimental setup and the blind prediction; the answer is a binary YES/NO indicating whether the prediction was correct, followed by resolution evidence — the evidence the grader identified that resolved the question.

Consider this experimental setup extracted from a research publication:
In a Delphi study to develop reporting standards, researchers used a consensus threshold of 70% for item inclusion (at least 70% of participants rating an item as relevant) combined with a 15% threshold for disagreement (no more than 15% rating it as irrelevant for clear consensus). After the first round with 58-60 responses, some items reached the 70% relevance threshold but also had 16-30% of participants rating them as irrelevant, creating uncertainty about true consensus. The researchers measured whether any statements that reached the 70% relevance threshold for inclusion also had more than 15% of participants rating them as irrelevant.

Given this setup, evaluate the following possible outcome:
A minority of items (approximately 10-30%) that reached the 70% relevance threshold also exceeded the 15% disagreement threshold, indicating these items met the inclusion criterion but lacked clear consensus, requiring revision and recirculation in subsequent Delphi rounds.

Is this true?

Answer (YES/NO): NO